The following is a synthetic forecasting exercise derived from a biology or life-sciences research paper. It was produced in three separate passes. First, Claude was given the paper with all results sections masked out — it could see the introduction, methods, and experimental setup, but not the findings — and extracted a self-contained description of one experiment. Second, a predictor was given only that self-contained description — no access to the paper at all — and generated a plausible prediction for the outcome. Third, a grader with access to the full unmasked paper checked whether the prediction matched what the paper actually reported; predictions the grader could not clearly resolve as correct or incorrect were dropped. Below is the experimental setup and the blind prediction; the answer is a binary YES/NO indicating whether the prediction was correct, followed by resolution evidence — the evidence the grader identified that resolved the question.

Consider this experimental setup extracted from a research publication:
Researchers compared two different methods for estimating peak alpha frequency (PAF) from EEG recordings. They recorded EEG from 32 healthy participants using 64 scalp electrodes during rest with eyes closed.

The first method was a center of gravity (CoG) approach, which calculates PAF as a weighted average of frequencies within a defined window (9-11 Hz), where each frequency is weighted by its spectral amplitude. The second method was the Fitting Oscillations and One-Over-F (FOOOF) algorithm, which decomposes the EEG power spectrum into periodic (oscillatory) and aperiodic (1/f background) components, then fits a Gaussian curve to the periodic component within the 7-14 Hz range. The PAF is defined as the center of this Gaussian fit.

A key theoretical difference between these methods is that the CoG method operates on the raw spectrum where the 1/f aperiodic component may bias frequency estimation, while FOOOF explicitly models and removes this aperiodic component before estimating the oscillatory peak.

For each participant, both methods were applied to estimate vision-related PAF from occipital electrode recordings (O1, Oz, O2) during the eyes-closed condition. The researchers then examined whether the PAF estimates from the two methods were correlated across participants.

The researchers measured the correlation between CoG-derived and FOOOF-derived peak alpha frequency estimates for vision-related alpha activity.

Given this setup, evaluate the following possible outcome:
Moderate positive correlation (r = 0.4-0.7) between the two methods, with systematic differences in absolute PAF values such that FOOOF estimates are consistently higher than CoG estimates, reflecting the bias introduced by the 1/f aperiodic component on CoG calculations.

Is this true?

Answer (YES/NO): NO